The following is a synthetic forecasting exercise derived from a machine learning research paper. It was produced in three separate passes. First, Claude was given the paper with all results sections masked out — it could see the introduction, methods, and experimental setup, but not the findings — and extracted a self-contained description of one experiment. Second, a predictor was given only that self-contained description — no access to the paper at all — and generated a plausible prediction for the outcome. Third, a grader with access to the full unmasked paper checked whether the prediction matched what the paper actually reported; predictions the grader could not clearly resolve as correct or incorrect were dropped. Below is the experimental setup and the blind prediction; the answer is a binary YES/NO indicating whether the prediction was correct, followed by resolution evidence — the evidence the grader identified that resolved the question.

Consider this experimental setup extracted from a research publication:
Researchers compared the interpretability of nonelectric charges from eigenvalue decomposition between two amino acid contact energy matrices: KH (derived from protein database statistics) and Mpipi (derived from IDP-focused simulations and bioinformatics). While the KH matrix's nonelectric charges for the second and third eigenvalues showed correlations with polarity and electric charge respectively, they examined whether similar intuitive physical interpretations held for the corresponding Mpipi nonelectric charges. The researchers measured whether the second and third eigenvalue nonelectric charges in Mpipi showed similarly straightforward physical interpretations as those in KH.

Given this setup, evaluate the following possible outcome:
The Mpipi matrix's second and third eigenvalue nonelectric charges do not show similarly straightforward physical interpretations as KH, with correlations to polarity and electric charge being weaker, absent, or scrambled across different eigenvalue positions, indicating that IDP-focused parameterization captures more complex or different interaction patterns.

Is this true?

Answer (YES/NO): YES